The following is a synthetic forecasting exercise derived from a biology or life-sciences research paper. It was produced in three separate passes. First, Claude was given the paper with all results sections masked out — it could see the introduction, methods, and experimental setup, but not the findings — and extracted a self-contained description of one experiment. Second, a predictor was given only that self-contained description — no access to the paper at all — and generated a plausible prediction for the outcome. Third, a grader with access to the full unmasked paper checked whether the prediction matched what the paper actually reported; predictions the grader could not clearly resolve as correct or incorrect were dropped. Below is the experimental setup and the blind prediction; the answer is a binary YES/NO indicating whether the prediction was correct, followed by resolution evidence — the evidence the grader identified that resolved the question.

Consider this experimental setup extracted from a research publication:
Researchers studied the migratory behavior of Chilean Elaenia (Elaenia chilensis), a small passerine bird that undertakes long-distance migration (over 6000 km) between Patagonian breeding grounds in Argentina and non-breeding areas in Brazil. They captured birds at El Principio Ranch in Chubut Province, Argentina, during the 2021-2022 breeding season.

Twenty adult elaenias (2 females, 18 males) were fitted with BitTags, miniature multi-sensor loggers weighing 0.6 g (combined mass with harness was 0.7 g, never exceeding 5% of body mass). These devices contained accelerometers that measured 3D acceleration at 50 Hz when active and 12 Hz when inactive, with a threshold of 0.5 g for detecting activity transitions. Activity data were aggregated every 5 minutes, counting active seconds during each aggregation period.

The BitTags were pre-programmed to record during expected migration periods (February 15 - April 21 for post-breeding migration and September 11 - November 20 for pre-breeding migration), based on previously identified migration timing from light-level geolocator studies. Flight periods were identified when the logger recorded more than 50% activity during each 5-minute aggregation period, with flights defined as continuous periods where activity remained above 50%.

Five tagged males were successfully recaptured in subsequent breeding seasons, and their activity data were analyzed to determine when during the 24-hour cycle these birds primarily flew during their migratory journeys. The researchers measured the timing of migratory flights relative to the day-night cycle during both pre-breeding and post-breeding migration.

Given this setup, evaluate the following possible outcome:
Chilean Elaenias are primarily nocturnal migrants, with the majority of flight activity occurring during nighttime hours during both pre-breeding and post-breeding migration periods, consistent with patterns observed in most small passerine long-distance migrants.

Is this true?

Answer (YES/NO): YES